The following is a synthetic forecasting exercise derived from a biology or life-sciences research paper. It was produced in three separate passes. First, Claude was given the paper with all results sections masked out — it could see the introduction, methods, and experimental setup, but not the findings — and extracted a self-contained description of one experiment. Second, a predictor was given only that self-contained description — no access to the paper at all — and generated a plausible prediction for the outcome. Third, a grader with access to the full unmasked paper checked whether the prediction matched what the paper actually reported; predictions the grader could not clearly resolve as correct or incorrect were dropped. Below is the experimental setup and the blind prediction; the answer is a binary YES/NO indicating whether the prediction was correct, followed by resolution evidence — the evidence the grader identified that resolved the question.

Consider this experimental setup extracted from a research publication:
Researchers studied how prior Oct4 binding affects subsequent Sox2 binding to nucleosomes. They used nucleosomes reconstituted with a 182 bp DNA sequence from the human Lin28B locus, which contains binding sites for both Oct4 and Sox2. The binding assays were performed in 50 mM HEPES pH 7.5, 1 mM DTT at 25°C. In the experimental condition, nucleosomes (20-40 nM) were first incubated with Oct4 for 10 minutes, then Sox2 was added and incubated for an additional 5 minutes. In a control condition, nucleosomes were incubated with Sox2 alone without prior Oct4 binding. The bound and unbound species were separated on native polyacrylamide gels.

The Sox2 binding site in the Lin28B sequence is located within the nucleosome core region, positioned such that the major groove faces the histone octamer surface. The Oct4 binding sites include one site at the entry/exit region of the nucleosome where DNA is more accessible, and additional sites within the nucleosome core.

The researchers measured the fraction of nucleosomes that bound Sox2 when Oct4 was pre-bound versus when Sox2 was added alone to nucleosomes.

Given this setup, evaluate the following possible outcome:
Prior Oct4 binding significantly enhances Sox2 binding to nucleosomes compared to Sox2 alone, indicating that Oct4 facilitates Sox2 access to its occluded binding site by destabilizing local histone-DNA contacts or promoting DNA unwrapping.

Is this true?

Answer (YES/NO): NO